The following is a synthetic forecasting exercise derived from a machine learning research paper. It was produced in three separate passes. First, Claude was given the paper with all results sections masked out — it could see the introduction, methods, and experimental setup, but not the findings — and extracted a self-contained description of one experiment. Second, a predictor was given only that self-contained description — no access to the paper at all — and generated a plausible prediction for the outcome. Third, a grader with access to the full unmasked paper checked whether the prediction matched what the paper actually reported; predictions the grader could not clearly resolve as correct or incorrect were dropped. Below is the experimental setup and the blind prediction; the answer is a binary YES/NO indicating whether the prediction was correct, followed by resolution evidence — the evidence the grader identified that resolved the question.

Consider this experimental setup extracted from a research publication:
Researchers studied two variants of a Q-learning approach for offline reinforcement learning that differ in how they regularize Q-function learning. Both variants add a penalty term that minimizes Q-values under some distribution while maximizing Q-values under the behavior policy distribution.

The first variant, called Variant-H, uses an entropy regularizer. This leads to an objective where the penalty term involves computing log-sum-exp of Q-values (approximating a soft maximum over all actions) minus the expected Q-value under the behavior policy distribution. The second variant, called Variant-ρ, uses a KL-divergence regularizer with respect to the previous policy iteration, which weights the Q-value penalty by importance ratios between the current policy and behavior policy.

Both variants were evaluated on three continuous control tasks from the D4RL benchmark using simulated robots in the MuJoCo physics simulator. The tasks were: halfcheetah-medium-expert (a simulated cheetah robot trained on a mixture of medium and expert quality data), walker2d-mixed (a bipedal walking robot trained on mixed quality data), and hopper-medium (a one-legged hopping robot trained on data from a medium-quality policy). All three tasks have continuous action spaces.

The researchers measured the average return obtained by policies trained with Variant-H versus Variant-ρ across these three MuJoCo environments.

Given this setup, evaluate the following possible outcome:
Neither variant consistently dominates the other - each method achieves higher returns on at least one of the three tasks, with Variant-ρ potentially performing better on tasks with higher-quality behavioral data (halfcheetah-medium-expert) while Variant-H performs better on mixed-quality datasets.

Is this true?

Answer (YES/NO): NO